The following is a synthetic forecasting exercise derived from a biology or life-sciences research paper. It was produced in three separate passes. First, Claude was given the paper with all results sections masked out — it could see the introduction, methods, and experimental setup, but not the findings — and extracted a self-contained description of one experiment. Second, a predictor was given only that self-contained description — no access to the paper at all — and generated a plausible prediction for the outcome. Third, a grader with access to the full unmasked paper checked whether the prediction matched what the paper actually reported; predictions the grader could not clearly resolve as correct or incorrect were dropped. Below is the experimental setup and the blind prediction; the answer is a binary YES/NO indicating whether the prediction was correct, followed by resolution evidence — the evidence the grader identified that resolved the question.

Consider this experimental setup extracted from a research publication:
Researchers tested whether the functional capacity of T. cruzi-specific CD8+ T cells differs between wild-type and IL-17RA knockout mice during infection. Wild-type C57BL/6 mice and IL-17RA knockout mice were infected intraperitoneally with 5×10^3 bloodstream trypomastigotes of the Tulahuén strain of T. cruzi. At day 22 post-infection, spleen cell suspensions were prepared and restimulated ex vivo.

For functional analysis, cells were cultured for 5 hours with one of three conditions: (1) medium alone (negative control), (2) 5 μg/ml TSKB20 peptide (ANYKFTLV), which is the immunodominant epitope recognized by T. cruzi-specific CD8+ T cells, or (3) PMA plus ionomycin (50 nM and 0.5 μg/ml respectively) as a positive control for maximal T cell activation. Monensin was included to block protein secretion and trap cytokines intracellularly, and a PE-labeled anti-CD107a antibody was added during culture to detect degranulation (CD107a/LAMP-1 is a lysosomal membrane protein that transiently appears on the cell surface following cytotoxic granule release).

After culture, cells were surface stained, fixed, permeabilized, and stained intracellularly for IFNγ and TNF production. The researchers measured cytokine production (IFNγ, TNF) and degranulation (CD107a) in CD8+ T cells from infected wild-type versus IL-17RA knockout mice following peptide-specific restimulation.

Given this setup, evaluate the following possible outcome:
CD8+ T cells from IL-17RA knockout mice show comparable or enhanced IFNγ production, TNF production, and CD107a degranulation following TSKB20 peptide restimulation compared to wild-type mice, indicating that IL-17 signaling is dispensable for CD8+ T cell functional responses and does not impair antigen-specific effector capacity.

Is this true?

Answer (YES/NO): NO